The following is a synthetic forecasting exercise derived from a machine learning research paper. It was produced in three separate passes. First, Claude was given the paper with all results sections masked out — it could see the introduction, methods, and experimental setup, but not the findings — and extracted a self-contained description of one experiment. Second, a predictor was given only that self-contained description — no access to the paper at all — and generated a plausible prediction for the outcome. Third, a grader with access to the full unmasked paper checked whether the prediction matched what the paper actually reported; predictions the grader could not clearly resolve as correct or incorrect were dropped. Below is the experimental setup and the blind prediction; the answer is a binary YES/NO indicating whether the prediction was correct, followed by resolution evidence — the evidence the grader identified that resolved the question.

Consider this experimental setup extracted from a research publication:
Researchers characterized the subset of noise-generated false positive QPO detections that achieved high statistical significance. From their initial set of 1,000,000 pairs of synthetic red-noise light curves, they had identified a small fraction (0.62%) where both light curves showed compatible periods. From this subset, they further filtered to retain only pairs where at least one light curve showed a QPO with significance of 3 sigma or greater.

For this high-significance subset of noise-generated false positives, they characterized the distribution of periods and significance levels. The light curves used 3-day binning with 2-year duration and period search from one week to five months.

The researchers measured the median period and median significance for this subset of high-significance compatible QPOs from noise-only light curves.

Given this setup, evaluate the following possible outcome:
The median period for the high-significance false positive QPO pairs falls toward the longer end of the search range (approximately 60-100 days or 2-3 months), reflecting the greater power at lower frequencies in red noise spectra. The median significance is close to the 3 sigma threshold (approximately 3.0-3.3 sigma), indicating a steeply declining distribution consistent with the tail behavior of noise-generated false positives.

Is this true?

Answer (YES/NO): YES